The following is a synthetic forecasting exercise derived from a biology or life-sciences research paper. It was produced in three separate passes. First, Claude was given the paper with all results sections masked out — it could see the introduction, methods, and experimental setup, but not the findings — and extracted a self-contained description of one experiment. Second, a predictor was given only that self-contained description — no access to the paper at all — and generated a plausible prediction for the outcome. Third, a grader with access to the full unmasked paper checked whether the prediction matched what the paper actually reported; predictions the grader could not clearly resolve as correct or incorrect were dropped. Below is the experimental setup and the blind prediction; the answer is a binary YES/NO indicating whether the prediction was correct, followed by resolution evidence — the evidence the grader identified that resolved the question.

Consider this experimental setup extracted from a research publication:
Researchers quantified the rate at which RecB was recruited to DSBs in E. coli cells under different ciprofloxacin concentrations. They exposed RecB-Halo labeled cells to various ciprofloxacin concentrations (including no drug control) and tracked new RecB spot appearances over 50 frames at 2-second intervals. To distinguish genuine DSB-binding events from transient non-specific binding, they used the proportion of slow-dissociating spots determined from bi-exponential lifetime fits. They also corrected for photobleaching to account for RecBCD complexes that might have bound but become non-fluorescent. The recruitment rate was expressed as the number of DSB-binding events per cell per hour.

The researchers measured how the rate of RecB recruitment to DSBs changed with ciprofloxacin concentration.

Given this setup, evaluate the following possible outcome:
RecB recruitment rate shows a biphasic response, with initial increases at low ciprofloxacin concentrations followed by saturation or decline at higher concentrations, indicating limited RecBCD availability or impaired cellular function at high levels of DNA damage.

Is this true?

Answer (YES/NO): NO